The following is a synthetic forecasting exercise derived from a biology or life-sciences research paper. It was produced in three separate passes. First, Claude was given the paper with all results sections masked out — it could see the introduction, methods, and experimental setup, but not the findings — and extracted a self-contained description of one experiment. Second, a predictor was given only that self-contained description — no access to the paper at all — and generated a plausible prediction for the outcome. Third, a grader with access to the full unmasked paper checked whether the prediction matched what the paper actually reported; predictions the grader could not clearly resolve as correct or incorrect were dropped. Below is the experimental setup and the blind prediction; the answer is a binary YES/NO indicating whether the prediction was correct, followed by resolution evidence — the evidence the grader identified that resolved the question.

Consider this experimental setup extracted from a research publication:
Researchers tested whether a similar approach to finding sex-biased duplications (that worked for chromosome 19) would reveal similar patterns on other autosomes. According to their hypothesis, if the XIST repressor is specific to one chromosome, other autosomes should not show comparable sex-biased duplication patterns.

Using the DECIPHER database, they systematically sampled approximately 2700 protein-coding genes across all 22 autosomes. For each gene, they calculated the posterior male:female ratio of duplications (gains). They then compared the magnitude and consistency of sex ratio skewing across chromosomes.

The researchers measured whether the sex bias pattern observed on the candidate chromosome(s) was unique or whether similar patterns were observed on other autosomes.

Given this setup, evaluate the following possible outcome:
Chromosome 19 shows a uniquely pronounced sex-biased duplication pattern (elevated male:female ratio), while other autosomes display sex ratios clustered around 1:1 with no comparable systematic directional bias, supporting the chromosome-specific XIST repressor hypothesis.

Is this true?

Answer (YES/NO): YES